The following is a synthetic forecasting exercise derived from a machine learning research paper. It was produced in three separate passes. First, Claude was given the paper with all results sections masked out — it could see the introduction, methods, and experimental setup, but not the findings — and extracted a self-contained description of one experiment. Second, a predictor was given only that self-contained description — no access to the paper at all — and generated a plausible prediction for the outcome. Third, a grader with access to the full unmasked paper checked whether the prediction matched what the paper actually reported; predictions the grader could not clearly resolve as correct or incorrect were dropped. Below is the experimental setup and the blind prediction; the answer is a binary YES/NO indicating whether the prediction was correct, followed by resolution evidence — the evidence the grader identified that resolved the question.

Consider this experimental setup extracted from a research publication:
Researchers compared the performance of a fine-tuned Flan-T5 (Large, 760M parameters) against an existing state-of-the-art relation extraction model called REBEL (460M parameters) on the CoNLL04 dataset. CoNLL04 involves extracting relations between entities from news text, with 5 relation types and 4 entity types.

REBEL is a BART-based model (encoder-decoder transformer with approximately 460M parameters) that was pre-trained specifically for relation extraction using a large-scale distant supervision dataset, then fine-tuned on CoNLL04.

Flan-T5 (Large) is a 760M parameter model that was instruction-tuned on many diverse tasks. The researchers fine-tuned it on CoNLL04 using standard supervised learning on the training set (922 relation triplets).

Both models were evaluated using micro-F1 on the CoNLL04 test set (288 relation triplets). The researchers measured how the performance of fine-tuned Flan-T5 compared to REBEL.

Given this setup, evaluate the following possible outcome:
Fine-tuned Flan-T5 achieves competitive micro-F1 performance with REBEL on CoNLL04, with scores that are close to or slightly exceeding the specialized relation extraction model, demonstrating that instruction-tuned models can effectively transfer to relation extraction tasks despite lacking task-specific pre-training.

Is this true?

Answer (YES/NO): YES